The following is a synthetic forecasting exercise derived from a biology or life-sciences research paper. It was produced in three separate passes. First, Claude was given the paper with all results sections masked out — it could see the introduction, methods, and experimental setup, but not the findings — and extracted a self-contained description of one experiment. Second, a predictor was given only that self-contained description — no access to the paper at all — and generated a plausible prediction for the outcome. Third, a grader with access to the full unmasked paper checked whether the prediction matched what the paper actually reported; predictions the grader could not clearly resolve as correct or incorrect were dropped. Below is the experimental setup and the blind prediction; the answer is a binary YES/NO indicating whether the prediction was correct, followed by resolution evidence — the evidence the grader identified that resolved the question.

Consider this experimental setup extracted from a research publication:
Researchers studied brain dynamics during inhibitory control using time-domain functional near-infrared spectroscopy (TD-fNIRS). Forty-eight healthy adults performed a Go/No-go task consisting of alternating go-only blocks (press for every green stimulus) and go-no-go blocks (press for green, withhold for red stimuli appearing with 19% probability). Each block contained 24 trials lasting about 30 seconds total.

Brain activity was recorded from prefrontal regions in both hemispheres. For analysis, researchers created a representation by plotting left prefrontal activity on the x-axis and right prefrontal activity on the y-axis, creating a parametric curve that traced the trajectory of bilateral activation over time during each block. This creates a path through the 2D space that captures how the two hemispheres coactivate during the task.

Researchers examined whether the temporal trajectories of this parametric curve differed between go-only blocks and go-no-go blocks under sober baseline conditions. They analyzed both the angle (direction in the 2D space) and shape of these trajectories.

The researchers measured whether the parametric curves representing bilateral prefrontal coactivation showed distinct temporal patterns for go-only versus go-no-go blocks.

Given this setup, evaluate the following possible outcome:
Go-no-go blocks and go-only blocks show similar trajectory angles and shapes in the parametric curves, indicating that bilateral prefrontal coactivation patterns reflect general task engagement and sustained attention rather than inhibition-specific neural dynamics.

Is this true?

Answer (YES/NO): NO